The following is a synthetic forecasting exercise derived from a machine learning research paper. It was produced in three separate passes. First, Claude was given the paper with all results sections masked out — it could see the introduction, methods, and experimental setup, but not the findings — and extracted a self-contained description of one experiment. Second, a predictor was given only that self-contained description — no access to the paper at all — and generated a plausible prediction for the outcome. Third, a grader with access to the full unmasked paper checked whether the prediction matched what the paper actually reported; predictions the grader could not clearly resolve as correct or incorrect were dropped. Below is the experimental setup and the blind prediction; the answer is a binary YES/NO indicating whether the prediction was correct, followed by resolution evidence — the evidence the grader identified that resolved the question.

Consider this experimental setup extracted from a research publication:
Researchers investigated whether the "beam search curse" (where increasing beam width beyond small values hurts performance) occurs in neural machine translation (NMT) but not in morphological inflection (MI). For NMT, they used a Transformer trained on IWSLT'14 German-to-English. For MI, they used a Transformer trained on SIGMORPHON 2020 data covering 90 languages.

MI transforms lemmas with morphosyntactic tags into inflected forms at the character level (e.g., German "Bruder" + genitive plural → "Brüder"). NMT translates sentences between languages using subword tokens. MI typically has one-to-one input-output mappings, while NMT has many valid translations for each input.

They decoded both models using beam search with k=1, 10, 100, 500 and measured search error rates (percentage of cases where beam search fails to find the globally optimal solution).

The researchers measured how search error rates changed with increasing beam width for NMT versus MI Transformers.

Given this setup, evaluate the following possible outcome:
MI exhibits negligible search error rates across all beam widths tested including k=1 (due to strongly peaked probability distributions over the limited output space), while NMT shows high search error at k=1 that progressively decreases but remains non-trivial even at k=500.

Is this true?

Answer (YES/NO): YES